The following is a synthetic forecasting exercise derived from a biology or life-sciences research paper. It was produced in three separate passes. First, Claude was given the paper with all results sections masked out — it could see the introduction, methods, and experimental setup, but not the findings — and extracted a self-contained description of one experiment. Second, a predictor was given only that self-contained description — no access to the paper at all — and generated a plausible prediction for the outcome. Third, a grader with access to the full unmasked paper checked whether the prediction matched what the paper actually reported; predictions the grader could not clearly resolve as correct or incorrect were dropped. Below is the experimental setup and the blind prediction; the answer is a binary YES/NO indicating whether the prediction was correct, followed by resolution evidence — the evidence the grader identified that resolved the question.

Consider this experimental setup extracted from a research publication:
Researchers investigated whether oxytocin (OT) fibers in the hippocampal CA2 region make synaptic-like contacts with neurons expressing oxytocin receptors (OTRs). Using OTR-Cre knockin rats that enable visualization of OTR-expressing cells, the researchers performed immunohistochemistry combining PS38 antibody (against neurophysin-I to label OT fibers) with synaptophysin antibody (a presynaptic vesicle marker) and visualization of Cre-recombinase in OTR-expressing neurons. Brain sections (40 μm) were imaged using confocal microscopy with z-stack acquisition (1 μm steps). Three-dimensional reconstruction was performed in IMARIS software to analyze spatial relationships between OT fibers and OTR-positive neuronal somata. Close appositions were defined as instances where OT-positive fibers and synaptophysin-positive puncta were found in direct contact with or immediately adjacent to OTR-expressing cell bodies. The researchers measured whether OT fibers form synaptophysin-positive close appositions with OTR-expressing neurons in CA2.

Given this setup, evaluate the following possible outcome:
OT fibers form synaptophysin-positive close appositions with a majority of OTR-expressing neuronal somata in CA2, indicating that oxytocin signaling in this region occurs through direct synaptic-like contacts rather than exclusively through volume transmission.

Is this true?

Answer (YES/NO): NO